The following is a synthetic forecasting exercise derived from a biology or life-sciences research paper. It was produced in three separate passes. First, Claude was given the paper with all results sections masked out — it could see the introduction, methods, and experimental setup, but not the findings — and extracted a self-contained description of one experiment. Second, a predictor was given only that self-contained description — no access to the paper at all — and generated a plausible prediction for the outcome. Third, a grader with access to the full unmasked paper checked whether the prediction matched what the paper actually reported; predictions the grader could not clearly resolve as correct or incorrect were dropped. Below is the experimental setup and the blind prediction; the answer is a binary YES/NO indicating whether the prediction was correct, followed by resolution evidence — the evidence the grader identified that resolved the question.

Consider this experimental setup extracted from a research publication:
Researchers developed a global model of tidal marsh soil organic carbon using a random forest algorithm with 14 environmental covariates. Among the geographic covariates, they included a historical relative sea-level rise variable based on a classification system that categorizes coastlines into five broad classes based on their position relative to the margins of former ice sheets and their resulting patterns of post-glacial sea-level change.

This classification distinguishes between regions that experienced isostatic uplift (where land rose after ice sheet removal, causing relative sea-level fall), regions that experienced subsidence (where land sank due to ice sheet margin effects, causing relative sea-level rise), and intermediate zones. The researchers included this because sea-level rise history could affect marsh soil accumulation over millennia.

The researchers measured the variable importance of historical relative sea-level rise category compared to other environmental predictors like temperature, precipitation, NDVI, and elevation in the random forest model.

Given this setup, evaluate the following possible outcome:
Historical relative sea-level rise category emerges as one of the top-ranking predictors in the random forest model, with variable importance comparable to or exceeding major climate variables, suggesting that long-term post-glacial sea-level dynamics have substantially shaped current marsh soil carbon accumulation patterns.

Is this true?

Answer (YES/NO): NO